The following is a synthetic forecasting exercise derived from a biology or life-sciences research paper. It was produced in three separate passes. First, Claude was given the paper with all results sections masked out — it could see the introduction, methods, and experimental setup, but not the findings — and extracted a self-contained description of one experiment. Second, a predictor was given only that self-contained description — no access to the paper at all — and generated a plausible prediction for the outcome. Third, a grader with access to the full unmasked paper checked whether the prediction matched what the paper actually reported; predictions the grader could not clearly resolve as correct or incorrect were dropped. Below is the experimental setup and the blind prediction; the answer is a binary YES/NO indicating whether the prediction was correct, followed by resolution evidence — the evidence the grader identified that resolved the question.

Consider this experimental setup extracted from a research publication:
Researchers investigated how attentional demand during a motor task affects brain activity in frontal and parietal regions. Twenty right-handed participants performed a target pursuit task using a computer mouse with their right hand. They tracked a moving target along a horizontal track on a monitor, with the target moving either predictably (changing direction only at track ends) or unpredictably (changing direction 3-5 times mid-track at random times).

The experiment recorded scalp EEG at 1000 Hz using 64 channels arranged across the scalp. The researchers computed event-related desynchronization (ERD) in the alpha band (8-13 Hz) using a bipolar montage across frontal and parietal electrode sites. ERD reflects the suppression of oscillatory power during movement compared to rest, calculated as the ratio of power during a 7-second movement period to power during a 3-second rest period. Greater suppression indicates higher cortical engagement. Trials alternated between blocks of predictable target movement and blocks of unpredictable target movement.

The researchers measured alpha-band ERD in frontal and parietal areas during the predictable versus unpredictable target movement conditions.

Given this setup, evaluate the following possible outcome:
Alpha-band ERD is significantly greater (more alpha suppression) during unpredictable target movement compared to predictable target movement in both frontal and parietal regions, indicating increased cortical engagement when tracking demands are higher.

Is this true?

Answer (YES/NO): YES